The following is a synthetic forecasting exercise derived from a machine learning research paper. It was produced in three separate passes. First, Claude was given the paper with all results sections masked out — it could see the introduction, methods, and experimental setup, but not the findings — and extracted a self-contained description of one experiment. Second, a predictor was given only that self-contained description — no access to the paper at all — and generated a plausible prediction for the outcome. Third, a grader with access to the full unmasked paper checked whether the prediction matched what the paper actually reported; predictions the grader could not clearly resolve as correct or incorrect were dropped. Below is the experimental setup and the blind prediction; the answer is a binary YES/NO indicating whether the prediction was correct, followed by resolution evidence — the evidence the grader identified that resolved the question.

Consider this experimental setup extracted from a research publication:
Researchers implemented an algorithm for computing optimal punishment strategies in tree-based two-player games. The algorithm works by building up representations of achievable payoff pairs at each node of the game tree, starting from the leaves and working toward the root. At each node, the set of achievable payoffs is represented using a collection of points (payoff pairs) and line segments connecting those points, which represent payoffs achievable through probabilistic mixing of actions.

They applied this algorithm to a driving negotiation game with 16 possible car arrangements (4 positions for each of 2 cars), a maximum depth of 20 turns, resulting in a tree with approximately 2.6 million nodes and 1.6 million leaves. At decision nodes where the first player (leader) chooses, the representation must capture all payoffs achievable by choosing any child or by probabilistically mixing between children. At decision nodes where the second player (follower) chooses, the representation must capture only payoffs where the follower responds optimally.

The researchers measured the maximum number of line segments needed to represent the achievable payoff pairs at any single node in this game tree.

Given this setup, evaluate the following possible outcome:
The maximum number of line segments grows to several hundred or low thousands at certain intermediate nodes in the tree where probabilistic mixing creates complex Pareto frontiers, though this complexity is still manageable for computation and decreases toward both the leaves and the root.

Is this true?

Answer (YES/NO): NO